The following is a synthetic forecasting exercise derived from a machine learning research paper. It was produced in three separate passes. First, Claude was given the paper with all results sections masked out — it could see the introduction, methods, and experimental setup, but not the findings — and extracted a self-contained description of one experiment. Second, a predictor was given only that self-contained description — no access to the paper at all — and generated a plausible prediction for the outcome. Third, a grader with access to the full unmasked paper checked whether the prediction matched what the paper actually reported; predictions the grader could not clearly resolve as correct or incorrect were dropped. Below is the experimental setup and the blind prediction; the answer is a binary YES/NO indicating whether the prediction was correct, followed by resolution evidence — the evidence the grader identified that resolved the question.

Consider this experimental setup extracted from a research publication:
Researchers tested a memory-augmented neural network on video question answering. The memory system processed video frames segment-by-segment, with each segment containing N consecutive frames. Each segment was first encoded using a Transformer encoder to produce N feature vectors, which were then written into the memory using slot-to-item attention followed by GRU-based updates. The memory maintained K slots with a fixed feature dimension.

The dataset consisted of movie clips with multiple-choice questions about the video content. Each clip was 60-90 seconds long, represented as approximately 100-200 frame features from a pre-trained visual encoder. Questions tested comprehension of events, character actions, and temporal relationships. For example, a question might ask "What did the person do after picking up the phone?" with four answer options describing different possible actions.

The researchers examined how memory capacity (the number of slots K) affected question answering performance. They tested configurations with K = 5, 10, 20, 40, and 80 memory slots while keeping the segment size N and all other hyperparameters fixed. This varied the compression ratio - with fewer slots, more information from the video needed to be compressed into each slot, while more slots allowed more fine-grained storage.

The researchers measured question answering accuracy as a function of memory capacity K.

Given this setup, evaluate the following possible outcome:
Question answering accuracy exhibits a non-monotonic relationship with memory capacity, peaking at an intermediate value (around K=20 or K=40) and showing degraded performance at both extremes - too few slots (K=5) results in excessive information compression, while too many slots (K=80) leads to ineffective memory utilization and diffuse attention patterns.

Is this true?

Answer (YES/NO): NO